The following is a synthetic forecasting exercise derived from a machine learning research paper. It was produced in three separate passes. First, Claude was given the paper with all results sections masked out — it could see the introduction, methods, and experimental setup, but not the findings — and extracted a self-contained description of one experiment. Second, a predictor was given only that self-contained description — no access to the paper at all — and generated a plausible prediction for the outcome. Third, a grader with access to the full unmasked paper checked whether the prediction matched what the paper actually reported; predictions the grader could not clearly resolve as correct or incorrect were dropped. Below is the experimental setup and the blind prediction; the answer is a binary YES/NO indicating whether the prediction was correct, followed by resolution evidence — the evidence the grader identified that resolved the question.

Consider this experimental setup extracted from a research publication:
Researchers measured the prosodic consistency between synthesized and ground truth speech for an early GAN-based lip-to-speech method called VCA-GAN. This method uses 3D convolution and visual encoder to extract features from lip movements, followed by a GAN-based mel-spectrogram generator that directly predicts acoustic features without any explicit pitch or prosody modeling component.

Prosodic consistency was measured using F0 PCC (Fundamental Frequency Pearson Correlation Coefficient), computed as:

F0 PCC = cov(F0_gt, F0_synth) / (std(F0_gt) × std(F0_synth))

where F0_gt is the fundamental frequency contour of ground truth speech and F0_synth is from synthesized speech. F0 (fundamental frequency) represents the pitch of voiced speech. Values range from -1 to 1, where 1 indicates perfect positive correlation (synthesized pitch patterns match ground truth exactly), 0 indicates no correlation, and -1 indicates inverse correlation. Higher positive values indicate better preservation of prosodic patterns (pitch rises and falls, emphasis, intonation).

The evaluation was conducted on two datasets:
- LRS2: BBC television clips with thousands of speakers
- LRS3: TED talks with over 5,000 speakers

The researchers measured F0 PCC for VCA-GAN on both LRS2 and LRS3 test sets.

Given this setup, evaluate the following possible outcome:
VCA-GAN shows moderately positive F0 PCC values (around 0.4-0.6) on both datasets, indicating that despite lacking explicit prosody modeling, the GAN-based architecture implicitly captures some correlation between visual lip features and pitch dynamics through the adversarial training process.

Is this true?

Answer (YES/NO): NO